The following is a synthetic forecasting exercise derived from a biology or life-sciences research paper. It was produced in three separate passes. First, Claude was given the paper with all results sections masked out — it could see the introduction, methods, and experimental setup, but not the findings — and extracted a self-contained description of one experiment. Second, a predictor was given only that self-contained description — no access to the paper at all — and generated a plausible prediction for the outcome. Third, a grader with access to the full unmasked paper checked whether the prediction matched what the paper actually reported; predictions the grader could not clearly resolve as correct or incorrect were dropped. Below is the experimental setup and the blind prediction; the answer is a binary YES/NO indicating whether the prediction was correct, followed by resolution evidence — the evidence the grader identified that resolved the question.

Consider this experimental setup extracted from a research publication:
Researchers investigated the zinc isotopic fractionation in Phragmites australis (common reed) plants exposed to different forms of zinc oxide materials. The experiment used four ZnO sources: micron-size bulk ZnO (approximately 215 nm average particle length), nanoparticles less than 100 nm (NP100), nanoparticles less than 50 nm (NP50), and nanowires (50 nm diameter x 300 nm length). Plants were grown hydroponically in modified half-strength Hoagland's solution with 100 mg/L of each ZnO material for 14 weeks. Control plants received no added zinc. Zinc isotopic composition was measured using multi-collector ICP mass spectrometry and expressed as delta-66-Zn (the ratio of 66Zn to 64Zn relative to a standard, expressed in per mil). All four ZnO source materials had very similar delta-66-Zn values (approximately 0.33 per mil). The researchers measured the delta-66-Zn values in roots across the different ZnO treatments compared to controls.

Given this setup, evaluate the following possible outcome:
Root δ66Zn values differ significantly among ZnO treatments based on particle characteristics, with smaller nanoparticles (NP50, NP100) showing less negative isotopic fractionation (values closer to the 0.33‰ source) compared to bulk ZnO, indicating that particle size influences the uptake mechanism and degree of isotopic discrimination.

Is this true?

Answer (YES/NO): NO